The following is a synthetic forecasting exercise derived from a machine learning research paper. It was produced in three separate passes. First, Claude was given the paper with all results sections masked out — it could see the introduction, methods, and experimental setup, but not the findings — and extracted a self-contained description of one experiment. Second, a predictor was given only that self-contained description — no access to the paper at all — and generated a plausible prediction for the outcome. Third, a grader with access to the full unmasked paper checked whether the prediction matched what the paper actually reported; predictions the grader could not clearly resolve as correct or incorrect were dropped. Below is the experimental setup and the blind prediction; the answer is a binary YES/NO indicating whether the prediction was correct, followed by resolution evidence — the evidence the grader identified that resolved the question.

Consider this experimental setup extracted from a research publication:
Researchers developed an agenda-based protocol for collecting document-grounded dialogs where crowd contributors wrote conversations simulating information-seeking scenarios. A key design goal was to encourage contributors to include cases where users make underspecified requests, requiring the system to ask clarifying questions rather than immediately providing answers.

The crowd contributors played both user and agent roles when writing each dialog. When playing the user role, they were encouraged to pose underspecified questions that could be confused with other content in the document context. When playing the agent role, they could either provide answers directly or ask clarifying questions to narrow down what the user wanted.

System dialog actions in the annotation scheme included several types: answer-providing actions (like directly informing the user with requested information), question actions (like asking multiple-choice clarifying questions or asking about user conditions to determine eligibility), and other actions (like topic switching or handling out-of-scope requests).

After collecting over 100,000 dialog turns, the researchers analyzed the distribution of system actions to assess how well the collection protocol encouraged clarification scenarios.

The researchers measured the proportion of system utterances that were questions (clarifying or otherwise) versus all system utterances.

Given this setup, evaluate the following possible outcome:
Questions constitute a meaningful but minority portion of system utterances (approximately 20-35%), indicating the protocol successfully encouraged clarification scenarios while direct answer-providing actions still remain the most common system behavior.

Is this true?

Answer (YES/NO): YES